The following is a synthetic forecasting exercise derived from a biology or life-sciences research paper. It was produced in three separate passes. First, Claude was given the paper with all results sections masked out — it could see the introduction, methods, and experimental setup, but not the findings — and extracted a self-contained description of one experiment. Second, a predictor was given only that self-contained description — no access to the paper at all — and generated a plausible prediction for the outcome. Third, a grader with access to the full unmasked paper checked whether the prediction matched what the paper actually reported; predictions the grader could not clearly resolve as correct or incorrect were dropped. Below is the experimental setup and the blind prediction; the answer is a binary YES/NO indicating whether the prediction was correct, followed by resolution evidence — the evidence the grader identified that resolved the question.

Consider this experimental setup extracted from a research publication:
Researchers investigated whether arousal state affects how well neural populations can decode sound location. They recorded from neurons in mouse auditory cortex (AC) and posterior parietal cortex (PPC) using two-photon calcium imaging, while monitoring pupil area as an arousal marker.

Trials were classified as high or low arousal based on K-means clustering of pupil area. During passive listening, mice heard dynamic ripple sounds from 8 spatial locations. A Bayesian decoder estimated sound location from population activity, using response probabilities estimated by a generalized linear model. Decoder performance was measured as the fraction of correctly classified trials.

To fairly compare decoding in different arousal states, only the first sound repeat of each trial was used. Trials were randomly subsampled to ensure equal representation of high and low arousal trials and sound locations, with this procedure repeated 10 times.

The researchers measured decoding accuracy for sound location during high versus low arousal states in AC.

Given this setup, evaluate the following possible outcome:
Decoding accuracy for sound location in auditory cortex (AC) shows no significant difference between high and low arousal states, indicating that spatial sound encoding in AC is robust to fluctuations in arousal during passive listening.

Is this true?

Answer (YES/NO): NO